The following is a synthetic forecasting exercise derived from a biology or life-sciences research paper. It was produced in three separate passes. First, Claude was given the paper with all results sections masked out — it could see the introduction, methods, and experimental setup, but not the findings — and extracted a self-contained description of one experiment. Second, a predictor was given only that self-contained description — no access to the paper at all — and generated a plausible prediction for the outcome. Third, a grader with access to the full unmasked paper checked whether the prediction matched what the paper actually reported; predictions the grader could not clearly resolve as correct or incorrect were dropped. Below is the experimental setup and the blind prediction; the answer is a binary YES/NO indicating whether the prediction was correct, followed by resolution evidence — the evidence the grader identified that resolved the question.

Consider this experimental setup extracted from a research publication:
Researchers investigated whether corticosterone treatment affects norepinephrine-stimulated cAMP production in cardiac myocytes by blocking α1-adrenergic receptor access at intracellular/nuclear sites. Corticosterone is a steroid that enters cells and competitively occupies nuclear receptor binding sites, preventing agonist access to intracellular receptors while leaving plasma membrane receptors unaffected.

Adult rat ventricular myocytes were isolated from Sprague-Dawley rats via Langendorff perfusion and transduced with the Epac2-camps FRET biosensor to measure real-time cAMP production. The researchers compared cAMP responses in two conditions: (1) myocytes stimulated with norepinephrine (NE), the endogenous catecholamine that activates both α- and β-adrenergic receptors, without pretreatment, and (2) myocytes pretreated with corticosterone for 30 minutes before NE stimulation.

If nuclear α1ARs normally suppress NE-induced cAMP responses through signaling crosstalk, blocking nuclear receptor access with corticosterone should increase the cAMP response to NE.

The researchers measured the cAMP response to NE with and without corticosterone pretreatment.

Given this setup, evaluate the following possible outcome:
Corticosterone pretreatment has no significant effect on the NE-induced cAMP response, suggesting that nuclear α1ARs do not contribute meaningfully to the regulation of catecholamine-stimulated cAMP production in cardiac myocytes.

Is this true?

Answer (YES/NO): NO